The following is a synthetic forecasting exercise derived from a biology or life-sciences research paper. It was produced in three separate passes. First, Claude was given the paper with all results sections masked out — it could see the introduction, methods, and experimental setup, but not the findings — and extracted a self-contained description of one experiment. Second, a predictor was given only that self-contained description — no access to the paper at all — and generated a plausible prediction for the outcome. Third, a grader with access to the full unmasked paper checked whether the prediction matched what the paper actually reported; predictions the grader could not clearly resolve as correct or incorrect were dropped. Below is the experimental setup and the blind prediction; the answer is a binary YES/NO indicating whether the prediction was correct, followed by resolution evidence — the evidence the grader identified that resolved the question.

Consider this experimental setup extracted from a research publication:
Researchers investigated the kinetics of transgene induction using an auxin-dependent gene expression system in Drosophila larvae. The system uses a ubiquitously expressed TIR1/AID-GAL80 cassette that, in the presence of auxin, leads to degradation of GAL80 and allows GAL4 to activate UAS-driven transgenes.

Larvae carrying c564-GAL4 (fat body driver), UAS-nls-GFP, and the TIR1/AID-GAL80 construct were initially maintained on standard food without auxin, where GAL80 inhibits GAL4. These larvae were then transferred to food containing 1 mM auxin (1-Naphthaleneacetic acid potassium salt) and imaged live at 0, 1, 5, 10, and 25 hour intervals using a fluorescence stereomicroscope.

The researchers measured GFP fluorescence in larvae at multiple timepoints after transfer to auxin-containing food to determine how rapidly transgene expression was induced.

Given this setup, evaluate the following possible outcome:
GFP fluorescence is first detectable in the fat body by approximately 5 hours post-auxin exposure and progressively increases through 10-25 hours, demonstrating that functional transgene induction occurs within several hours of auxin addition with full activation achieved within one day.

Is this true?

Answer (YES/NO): YES